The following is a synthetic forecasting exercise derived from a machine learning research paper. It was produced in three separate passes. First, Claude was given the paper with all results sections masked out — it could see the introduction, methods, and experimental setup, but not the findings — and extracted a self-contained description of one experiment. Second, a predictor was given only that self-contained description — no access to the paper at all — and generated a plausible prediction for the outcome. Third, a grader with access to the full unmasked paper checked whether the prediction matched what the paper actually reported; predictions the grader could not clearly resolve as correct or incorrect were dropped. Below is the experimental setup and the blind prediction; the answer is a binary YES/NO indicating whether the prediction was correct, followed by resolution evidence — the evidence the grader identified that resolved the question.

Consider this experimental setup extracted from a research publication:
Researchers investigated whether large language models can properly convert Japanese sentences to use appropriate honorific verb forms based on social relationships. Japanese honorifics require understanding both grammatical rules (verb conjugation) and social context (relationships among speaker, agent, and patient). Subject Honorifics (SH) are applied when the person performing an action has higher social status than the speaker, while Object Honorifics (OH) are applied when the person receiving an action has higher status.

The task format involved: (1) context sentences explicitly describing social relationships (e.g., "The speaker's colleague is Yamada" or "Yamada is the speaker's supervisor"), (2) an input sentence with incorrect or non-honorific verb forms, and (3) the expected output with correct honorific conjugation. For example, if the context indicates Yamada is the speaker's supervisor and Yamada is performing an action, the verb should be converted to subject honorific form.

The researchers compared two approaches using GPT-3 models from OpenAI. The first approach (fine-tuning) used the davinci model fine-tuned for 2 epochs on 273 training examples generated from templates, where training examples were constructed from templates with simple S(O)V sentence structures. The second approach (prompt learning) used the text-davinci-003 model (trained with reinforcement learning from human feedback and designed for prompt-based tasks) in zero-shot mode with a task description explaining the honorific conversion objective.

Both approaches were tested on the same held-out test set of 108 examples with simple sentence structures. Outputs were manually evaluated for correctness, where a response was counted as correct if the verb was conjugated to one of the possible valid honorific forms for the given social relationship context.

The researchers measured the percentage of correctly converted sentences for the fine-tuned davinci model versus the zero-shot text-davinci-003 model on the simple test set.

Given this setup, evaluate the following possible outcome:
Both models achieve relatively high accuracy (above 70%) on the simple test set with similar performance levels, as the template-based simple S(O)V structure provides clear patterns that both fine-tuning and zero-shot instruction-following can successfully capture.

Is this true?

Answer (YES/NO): NO